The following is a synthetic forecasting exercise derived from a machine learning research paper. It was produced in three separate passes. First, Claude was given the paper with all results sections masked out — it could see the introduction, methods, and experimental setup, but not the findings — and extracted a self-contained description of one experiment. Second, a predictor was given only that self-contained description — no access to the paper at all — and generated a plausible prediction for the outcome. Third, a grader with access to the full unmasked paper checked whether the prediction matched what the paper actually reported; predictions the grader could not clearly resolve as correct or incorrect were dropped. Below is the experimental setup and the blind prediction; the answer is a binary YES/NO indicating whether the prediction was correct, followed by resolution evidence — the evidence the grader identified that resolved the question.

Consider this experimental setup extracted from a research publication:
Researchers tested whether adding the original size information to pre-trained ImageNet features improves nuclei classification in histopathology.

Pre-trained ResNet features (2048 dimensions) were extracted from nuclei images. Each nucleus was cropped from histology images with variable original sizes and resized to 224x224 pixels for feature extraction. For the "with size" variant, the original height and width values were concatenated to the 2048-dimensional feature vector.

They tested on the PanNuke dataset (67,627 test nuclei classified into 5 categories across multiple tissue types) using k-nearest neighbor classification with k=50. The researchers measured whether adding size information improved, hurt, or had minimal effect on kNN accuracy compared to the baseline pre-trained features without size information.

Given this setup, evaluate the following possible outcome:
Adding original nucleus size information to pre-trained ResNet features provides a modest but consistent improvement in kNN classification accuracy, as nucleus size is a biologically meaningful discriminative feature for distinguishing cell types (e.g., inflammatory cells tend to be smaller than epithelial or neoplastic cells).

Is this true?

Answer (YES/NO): NO